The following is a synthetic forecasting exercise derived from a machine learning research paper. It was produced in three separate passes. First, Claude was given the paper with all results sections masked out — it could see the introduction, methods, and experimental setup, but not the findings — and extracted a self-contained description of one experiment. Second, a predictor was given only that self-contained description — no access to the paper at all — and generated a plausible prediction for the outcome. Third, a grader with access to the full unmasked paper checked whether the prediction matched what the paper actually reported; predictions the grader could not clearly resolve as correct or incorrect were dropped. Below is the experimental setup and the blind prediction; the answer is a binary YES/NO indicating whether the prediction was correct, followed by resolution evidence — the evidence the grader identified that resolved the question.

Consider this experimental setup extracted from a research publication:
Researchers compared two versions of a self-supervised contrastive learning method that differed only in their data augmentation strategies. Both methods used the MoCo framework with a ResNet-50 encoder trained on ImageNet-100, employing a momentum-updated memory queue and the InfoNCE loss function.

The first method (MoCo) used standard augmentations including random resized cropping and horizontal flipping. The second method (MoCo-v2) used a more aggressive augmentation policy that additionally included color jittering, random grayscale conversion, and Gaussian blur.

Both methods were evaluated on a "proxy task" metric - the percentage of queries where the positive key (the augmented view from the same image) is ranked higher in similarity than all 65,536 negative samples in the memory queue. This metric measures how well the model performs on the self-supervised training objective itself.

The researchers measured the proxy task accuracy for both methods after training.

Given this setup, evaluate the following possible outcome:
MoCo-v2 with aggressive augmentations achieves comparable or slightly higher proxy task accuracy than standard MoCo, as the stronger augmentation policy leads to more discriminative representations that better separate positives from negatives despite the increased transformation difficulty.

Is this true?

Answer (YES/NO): NO